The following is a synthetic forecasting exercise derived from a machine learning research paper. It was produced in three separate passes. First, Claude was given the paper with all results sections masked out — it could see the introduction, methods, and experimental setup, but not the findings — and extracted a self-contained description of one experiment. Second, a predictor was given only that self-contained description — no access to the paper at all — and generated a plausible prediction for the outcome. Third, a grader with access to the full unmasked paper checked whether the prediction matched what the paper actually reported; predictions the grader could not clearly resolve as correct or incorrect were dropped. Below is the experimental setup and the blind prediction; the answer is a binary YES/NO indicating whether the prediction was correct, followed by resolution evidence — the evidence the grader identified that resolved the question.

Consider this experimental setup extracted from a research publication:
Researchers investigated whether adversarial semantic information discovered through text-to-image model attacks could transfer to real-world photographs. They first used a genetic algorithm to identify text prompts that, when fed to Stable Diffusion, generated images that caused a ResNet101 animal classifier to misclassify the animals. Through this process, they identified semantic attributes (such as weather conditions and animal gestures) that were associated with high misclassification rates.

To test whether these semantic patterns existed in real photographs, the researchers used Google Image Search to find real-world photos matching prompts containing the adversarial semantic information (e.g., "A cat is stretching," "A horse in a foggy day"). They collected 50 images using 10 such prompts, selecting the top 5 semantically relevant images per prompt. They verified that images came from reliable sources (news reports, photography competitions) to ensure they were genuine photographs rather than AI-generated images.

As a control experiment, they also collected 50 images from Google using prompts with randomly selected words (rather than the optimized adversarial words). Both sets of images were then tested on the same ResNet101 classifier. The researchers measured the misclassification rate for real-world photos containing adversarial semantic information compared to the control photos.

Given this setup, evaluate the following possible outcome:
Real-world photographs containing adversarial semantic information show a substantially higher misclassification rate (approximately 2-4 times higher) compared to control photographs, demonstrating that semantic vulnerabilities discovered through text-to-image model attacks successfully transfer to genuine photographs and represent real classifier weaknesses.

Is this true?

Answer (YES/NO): YES